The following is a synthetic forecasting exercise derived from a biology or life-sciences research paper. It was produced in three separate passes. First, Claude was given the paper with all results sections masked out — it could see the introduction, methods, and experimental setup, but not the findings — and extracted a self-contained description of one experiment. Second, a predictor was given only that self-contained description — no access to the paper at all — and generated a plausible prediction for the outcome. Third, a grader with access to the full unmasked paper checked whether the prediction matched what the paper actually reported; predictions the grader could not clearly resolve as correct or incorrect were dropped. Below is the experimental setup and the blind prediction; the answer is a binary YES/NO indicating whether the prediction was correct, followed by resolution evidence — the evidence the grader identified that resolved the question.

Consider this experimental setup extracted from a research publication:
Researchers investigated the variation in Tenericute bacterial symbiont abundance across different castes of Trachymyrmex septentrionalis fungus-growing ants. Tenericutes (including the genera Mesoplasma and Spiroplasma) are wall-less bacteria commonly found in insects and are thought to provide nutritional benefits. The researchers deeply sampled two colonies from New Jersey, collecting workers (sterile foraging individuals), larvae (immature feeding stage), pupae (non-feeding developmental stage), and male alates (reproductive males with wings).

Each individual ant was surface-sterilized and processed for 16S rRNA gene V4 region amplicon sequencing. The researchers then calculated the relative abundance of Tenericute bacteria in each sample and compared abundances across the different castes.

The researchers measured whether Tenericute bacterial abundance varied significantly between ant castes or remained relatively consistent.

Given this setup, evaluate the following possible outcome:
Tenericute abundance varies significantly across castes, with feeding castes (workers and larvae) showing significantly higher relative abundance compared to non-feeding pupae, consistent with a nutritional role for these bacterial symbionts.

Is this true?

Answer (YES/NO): NO